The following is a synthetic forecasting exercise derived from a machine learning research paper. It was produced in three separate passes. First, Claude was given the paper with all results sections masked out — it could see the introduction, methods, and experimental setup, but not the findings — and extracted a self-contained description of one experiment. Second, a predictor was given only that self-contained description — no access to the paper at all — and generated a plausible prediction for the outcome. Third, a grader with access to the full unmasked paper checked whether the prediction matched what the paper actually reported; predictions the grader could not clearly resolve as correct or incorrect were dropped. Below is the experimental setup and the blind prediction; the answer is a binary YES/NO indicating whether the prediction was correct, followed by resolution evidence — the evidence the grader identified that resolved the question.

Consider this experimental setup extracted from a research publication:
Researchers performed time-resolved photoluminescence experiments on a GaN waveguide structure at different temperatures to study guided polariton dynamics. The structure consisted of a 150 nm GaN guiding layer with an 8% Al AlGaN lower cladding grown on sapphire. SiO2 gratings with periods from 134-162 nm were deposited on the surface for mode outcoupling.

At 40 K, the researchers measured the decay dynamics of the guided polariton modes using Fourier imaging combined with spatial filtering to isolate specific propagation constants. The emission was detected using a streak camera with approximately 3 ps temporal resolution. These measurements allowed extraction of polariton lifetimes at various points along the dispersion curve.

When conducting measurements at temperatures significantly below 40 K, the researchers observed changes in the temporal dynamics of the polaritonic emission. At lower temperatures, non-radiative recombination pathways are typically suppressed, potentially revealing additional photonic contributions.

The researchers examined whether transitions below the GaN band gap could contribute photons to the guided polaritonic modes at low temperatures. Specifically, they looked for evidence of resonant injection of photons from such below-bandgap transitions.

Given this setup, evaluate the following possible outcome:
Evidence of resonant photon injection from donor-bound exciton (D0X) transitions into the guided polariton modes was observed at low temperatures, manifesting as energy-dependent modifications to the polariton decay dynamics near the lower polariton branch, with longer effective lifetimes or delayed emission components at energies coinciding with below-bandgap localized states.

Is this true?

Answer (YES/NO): NO